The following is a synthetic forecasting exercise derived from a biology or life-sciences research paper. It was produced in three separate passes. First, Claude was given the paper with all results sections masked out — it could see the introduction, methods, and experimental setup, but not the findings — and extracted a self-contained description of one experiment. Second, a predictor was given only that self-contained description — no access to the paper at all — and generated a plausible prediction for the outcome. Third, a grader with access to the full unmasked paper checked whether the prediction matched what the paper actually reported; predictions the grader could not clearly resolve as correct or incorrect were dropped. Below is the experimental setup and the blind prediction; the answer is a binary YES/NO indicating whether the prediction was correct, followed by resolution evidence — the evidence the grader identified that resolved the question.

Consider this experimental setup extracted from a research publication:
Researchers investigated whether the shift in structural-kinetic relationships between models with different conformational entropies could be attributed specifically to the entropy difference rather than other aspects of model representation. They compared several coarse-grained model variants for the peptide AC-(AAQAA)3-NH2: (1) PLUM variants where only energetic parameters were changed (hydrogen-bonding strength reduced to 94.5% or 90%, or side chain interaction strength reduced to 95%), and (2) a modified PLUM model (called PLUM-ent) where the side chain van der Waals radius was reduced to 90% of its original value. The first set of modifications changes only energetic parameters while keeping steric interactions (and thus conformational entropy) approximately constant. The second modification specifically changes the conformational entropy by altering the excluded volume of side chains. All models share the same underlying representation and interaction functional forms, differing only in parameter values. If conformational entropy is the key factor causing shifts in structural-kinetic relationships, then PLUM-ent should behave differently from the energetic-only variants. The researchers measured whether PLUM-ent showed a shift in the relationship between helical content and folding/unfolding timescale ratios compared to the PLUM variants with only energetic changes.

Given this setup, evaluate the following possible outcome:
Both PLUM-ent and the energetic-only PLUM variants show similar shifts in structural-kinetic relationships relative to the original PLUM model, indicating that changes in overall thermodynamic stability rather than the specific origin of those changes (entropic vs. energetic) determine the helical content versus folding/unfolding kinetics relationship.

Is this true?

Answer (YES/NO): NO